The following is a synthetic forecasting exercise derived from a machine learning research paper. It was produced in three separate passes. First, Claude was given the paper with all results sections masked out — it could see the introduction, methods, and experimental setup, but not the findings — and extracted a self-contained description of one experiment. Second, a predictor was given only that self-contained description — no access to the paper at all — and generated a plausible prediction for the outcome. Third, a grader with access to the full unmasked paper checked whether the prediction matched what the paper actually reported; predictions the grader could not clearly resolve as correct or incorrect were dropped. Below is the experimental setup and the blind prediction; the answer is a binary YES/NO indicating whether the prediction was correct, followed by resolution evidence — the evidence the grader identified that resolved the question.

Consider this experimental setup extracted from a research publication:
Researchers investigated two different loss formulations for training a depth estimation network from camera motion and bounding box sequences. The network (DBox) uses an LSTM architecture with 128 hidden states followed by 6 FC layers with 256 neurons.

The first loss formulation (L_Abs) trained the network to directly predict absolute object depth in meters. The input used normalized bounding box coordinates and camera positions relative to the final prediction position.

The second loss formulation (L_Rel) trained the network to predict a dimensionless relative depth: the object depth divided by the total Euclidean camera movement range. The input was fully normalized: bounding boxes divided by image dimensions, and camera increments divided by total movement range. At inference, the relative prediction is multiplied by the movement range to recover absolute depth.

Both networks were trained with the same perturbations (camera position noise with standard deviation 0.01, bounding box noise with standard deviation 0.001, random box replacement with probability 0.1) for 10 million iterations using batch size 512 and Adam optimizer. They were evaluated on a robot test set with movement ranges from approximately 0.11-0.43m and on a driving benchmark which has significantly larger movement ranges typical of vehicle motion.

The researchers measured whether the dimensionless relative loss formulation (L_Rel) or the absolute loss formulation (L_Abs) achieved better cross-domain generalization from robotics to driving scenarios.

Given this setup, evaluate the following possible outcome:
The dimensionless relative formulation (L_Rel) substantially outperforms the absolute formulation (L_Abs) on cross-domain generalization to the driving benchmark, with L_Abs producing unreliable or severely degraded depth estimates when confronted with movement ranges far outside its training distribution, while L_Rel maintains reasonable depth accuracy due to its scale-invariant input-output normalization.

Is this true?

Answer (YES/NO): YES